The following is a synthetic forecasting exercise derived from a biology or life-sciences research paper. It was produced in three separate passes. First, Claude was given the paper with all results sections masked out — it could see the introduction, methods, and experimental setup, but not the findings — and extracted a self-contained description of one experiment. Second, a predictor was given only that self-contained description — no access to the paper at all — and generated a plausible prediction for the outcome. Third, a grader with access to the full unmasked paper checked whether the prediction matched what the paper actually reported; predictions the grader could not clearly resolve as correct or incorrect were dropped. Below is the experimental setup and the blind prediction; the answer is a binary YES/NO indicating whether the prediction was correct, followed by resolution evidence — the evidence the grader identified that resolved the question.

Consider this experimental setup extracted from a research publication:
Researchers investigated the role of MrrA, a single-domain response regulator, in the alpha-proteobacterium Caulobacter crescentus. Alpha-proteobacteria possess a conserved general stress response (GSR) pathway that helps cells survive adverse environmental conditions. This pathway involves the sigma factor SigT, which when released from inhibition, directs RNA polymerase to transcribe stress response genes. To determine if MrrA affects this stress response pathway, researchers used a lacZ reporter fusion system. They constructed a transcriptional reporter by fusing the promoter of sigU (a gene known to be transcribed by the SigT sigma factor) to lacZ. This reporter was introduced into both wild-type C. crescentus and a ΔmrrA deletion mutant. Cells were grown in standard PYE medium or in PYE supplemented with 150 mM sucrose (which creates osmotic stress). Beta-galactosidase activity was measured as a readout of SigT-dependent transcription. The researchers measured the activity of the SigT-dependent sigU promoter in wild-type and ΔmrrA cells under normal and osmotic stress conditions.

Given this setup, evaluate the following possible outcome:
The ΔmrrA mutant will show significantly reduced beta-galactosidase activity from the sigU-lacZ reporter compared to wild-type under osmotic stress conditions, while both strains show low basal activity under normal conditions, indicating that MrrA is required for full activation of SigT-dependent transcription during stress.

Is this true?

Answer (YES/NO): NO